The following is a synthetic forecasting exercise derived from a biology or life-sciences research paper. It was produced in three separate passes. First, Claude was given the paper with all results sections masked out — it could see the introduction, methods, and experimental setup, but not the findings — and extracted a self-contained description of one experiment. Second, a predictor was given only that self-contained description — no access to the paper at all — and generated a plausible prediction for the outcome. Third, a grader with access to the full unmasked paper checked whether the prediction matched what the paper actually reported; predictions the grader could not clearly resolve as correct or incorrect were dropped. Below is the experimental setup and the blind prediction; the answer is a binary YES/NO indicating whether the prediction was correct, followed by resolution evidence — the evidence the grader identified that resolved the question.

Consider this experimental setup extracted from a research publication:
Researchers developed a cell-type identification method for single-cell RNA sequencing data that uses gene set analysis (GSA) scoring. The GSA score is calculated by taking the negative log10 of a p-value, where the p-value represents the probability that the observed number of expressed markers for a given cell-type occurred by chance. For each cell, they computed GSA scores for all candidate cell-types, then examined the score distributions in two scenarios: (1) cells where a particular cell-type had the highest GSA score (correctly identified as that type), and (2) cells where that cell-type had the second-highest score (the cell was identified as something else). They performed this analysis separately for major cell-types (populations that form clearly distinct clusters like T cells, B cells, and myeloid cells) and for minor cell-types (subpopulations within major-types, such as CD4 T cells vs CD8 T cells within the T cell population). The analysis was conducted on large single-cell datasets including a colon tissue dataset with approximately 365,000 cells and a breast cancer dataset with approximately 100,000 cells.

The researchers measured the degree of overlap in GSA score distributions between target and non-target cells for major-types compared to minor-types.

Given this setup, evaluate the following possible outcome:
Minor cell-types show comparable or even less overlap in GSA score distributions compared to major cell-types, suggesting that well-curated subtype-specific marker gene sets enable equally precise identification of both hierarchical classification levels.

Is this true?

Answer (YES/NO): NO